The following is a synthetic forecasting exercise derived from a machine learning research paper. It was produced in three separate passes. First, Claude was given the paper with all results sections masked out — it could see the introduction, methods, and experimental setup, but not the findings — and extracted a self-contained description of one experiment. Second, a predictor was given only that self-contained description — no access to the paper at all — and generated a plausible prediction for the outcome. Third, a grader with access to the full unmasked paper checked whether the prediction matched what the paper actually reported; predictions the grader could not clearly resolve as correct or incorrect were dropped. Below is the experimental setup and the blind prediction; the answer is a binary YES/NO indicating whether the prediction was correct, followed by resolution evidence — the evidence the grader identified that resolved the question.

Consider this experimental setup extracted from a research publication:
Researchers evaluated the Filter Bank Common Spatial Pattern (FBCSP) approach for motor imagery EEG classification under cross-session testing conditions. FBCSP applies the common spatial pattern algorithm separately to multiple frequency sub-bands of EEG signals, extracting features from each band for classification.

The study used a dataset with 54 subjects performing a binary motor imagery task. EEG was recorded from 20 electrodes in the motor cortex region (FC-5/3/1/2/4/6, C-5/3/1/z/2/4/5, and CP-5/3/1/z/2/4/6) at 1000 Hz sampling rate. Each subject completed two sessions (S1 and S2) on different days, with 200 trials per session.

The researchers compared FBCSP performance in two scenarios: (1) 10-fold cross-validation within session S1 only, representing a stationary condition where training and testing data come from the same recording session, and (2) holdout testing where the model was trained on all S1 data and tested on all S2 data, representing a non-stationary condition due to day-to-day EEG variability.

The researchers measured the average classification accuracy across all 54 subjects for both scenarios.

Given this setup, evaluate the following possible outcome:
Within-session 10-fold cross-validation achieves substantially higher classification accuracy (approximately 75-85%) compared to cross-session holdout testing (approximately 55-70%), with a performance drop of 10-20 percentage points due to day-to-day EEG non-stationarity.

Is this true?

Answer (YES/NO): NO